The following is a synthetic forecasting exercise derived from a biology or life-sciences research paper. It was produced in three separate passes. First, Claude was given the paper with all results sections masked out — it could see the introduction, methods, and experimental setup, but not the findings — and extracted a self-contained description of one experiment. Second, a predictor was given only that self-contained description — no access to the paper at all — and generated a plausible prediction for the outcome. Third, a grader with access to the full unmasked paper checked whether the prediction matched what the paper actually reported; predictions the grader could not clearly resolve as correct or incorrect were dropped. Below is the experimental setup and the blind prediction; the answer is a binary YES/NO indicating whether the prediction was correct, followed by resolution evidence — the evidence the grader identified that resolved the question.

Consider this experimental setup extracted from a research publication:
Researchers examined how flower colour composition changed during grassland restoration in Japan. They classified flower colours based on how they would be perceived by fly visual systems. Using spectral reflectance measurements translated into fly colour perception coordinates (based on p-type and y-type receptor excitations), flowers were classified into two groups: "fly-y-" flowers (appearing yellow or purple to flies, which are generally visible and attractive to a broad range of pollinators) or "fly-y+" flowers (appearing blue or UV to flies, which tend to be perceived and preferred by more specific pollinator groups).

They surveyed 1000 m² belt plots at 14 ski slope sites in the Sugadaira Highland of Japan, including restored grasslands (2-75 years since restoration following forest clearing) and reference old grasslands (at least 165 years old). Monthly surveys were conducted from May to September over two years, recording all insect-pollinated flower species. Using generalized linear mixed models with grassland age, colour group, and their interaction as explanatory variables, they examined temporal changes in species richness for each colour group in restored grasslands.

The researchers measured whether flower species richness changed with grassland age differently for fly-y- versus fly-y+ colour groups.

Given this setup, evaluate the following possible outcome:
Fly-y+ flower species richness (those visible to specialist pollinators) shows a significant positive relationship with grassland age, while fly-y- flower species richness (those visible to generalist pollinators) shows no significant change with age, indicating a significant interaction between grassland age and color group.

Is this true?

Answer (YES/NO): NO